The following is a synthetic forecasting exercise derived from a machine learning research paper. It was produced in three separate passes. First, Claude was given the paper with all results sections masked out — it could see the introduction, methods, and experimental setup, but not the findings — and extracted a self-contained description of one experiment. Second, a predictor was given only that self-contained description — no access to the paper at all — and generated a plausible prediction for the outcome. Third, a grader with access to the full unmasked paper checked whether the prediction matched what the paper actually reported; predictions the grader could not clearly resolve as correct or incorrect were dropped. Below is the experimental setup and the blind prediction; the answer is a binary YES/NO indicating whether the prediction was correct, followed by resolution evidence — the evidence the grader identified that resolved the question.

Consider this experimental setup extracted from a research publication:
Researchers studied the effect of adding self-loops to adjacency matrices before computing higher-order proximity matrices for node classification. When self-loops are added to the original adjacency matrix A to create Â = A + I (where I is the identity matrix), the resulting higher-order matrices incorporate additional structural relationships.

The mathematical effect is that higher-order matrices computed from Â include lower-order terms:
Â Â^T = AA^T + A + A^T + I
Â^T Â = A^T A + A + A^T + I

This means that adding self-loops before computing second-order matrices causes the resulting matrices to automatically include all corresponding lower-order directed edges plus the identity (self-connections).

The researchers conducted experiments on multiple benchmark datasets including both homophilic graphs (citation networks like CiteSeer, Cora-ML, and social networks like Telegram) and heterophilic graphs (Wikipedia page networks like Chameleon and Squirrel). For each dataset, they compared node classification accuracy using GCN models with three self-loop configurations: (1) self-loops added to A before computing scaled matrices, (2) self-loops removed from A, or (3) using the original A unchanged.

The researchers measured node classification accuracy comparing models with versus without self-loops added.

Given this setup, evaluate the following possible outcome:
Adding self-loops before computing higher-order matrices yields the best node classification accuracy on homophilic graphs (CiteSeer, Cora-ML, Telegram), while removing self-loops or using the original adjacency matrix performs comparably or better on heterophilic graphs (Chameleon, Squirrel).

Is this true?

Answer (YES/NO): YES